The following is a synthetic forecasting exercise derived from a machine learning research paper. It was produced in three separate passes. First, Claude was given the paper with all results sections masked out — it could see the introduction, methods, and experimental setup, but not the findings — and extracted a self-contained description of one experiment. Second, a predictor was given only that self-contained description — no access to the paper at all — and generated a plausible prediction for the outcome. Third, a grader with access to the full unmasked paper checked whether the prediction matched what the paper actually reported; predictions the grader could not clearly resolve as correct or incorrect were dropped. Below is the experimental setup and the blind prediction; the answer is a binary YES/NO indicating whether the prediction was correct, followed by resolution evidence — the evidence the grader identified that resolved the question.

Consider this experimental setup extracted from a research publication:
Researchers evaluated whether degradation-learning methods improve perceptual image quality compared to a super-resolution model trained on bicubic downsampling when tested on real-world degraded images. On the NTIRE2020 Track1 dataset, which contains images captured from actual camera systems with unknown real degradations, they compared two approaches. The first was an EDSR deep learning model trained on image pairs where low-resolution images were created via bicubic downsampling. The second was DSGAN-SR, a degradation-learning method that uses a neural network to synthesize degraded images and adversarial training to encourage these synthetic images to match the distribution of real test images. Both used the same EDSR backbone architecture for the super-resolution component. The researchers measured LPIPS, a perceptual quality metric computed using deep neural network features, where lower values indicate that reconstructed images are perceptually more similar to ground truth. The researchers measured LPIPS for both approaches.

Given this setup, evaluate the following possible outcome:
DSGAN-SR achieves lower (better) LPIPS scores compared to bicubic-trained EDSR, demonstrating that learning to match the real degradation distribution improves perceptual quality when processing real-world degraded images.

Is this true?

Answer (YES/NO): YES